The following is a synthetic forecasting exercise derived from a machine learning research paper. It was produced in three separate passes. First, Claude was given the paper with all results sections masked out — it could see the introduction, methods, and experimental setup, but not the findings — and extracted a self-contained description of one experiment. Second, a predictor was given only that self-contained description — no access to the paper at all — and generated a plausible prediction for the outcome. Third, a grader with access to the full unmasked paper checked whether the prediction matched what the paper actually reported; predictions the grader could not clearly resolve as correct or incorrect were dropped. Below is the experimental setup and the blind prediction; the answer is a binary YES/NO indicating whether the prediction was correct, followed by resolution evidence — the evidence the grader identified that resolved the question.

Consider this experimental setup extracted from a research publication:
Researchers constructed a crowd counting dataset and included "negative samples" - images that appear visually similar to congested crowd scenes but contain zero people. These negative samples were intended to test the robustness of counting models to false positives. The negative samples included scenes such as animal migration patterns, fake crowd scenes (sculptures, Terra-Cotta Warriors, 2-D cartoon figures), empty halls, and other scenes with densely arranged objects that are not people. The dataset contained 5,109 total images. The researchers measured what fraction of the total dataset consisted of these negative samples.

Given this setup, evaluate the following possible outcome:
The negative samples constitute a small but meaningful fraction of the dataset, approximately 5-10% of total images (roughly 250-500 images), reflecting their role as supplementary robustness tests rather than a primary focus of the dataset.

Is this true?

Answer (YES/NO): YES